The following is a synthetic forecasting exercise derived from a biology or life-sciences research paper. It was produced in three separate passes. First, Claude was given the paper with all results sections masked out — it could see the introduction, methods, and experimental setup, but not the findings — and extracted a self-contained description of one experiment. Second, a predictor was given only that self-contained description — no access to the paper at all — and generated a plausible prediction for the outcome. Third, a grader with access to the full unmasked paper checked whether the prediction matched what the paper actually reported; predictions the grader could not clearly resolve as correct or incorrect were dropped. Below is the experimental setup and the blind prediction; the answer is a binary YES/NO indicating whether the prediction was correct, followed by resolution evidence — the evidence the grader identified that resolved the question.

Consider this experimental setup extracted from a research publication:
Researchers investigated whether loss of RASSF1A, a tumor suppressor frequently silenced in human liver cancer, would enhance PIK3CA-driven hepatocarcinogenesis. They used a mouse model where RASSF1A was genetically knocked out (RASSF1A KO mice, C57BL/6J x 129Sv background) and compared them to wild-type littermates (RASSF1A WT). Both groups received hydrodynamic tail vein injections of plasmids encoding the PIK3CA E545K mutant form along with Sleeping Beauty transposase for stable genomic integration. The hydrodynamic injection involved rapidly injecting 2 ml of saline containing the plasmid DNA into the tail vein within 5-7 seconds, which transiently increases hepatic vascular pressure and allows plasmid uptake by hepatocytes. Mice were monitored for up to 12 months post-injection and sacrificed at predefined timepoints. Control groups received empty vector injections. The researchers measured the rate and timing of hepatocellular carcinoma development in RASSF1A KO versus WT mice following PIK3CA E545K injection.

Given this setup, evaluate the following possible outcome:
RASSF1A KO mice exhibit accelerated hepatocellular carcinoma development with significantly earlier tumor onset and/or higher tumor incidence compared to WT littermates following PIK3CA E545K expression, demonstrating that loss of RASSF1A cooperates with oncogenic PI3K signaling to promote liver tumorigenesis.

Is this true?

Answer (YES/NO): NO